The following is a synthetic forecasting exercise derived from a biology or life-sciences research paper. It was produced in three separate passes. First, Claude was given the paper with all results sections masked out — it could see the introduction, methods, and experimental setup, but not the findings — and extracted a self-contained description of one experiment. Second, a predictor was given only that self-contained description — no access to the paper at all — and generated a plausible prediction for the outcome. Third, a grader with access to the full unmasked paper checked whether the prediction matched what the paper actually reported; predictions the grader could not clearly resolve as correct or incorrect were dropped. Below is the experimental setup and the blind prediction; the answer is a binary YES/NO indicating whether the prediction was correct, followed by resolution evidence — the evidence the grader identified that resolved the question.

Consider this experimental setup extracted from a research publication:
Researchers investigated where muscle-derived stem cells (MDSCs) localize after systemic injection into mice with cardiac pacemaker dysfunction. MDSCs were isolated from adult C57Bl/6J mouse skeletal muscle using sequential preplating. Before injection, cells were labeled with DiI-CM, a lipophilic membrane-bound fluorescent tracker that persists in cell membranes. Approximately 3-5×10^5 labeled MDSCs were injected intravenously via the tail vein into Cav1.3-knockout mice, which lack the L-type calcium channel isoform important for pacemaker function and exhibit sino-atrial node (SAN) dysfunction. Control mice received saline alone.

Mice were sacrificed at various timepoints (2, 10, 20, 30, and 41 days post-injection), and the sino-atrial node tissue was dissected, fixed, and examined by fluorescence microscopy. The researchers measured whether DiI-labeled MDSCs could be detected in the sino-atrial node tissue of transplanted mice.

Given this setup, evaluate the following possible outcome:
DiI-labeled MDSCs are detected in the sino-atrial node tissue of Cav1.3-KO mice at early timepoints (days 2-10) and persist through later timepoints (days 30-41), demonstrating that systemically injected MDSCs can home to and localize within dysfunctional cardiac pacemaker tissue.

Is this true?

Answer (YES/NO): YES